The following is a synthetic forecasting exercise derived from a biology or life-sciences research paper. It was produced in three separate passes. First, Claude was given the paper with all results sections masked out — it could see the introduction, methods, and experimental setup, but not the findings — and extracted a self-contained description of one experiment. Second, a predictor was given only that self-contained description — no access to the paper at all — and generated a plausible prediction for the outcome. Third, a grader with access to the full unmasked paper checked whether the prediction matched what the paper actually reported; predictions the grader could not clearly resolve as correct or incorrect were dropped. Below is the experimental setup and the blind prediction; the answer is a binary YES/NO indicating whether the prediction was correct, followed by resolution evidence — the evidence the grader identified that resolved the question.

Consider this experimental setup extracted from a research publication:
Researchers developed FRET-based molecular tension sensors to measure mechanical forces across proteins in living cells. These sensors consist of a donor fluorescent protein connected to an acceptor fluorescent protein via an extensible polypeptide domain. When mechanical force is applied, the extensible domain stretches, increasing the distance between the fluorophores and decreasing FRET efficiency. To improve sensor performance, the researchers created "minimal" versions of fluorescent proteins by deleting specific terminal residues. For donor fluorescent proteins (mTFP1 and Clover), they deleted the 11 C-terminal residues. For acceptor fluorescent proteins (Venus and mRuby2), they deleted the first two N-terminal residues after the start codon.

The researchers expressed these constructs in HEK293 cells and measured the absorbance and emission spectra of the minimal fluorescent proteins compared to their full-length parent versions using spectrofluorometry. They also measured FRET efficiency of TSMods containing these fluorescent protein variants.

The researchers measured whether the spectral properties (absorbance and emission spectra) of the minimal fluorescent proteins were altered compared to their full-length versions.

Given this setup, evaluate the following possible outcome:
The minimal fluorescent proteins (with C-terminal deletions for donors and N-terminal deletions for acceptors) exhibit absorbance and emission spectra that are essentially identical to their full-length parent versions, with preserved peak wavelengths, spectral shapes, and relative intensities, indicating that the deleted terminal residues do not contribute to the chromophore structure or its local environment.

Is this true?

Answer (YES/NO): YES